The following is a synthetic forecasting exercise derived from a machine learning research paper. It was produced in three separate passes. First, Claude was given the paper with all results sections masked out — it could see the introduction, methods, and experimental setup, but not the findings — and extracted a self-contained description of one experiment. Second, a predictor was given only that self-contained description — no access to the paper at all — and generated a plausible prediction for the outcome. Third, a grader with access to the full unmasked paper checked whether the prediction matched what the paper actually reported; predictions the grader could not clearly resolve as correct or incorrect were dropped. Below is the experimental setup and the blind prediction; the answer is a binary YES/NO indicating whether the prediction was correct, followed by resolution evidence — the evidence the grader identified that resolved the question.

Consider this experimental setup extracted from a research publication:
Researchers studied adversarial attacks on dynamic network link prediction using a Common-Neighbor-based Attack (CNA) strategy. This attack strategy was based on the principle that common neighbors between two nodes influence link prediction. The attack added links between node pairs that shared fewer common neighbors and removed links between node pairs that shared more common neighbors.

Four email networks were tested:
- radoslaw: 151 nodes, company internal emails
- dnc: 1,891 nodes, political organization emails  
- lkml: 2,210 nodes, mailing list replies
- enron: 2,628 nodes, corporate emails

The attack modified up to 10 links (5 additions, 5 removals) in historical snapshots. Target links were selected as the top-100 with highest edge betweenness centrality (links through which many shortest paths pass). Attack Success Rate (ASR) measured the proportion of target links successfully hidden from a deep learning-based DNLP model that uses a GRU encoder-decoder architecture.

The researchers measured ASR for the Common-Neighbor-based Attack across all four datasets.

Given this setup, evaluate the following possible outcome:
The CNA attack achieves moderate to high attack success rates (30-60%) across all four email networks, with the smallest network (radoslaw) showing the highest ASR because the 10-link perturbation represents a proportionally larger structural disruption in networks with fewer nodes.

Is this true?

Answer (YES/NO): NO